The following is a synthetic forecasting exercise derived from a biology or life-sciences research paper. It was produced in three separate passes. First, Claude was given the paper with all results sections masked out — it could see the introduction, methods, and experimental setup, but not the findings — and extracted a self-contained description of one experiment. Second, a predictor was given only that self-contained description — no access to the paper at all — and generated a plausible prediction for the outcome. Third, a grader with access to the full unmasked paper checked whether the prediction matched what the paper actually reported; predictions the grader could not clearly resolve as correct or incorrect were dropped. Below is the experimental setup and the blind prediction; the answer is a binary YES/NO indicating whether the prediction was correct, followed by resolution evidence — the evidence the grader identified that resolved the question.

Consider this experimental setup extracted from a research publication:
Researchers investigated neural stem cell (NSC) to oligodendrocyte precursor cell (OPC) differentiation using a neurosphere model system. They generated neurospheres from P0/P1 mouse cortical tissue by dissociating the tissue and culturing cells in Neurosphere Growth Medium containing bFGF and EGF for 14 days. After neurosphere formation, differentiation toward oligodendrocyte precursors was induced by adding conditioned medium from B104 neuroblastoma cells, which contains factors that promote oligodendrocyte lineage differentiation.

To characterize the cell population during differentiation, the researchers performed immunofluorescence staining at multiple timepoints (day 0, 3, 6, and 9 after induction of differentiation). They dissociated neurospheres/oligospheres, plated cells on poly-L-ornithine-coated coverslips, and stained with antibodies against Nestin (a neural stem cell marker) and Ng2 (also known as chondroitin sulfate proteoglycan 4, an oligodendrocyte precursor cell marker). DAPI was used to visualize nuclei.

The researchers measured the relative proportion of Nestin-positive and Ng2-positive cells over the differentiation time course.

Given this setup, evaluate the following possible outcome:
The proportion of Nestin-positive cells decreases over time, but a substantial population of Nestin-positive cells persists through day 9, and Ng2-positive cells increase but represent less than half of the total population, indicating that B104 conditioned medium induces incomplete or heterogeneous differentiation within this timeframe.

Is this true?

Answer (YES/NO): NO